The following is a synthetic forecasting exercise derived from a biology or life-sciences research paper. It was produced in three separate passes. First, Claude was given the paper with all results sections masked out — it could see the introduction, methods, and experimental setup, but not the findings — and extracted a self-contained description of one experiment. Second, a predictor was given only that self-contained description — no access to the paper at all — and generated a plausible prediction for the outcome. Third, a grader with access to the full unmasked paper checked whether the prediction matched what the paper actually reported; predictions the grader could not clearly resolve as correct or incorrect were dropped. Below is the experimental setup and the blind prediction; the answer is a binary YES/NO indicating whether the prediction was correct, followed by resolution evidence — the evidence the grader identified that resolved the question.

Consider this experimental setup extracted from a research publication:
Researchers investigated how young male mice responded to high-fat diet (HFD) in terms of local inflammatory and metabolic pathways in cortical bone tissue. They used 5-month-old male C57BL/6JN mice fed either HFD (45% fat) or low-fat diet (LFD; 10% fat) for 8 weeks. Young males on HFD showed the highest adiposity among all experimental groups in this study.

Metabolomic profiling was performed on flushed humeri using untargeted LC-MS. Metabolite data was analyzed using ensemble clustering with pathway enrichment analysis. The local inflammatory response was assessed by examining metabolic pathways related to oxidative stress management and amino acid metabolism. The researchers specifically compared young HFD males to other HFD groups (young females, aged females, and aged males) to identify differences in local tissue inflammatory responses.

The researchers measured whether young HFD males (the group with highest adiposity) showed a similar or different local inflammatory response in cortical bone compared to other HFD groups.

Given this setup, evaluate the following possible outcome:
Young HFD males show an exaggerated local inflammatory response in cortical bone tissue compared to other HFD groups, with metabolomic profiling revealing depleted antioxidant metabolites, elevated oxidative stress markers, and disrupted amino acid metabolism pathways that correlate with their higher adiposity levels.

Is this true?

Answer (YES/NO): NO